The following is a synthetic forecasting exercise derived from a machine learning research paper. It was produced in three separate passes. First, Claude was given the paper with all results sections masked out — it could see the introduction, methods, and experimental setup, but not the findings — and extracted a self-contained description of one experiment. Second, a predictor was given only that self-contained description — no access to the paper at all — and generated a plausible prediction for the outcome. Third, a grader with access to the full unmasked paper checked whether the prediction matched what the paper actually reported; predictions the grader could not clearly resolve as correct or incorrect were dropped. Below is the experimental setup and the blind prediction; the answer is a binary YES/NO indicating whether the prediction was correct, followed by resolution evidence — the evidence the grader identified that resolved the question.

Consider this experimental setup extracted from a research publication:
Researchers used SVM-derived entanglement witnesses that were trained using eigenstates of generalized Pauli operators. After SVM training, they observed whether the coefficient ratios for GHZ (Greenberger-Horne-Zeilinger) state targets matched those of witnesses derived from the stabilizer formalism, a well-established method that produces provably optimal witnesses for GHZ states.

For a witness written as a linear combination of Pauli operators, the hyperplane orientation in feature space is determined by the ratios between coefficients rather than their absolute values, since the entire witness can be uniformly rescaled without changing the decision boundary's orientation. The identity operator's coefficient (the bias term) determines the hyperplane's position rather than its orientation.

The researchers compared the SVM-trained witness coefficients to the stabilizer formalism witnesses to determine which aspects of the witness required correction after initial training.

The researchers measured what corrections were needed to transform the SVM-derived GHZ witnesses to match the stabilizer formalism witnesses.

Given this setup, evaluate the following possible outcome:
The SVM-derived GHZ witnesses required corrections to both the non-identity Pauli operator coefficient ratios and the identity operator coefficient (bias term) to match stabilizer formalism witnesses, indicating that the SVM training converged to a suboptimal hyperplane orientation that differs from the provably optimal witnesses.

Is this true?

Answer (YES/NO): NO